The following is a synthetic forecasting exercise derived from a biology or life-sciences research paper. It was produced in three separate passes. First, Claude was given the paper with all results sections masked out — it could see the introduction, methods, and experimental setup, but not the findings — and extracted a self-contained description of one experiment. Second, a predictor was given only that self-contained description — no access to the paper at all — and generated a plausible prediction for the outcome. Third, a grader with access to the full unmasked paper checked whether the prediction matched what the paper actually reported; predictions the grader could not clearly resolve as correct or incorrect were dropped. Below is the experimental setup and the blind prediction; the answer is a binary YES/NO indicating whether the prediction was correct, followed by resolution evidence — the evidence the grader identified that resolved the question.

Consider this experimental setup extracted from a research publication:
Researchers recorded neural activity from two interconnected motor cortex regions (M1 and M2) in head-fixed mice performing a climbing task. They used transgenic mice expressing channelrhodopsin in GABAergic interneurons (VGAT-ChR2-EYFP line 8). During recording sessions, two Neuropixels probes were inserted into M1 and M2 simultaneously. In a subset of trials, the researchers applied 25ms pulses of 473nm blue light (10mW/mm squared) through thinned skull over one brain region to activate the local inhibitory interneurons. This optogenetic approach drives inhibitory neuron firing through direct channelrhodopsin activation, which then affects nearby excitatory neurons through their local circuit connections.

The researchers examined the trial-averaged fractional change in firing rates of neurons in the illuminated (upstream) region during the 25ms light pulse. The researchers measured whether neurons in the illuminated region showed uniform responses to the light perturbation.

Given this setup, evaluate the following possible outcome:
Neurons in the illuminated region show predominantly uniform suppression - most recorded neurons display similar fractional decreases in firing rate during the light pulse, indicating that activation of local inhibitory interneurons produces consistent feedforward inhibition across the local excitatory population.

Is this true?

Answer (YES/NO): NO